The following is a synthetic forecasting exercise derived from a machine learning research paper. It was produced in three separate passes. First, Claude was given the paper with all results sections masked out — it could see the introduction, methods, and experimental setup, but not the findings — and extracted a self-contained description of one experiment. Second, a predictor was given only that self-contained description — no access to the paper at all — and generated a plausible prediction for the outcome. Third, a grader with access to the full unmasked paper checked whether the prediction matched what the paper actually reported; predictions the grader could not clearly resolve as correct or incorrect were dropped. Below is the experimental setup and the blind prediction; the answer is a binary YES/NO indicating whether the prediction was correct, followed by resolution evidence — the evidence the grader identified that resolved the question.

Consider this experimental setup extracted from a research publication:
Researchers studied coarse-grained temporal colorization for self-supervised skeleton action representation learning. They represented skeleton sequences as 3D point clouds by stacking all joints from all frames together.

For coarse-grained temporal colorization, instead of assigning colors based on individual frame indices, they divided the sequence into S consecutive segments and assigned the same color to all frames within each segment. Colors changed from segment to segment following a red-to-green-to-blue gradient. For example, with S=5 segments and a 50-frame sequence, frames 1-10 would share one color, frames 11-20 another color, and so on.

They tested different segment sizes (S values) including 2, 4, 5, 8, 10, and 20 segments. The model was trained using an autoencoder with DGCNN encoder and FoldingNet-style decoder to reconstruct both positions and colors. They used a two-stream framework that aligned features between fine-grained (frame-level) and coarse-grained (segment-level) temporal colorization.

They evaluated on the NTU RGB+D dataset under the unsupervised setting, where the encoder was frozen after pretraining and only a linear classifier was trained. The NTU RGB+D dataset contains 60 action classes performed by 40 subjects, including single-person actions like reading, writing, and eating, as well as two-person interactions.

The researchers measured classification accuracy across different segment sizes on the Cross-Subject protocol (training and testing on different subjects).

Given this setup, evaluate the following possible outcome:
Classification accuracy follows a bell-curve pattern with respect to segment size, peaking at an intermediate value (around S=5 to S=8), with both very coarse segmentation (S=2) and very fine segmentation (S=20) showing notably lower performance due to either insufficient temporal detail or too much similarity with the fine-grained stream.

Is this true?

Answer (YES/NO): YES